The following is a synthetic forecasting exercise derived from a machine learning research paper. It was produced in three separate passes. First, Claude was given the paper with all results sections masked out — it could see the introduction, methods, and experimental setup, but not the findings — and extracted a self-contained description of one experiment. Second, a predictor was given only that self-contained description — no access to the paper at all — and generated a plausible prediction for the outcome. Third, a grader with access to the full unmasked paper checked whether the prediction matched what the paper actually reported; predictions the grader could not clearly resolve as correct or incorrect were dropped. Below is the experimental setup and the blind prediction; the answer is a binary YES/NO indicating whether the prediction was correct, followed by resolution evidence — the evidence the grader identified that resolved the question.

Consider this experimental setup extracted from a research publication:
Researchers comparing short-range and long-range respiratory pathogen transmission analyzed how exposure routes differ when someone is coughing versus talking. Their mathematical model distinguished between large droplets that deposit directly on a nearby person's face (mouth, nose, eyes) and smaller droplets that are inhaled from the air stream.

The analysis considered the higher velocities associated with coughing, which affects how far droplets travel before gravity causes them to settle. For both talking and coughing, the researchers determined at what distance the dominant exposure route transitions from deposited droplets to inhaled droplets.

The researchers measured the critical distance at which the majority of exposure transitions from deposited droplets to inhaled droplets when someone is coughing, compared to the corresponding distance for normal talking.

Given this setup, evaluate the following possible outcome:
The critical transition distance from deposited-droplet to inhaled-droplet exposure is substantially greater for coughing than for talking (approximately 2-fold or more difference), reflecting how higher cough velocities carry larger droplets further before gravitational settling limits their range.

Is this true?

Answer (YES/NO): YES